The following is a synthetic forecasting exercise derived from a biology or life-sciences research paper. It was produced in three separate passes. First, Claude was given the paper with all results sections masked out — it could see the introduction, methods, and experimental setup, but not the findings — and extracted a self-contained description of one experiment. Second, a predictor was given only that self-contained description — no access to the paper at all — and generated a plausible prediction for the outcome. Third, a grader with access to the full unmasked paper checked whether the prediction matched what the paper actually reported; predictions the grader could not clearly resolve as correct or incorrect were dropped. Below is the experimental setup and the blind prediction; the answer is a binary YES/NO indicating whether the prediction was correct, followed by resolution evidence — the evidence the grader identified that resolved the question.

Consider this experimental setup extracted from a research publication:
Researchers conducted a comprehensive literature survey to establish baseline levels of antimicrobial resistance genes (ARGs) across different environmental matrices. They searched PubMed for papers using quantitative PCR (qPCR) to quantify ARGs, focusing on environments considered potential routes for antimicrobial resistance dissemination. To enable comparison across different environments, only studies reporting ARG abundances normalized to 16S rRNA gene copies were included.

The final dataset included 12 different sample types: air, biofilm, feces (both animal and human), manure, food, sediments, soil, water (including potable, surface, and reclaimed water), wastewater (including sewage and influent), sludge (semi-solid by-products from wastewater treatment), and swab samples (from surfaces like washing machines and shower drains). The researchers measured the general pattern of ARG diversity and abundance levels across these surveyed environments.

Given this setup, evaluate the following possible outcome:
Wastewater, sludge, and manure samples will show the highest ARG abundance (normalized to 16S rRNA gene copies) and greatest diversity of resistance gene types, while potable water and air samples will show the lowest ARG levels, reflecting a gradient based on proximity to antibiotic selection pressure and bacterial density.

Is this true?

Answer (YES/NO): NO